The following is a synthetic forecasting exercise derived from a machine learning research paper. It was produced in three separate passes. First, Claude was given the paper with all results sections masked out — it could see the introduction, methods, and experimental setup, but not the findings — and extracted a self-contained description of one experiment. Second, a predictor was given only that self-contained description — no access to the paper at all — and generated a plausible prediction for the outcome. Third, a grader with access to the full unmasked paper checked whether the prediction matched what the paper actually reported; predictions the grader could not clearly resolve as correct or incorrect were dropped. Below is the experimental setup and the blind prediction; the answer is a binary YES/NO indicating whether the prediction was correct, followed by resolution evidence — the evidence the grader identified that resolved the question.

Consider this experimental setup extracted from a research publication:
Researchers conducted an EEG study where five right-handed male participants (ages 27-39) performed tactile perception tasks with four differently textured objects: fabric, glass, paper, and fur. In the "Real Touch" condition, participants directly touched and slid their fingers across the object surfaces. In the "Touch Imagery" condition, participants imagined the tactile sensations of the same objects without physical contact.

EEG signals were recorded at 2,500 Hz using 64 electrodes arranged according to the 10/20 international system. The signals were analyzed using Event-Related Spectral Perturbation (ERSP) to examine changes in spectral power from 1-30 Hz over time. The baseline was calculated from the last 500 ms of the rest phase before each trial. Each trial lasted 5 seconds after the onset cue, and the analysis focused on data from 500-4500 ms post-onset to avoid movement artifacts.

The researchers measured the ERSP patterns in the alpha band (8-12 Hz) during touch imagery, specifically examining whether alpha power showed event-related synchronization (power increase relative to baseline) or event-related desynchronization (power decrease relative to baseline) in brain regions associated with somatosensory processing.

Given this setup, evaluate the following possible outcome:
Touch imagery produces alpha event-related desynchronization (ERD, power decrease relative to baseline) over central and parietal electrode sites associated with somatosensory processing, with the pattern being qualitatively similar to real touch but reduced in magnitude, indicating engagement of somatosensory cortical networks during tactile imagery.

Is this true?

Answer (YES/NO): NO